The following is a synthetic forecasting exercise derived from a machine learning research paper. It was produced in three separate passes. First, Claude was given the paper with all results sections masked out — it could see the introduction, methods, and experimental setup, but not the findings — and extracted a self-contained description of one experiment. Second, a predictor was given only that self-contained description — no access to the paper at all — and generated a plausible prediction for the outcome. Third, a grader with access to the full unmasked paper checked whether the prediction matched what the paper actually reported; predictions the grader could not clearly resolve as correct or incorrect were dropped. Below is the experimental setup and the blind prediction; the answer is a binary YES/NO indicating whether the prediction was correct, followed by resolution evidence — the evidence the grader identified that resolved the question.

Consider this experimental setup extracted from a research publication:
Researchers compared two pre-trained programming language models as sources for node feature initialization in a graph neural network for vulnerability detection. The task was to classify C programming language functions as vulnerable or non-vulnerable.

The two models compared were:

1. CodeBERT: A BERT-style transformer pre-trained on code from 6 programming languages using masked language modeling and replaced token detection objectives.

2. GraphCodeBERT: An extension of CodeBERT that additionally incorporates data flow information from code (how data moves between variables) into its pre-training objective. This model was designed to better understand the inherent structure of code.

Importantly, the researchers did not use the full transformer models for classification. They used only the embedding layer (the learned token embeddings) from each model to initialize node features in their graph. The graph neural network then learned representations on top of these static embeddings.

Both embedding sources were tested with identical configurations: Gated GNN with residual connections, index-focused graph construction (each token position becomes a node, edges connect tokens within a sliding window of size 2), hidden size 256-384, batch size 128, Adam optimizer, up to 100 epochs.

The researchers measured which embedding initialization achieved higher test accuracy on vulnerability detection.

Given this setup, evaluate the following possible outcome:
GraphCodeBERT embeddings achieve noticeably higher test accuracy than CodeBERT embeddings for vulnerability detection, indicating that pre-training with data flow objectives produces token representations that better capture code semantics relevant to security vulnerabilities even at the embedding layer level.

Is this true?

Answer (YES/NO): NO